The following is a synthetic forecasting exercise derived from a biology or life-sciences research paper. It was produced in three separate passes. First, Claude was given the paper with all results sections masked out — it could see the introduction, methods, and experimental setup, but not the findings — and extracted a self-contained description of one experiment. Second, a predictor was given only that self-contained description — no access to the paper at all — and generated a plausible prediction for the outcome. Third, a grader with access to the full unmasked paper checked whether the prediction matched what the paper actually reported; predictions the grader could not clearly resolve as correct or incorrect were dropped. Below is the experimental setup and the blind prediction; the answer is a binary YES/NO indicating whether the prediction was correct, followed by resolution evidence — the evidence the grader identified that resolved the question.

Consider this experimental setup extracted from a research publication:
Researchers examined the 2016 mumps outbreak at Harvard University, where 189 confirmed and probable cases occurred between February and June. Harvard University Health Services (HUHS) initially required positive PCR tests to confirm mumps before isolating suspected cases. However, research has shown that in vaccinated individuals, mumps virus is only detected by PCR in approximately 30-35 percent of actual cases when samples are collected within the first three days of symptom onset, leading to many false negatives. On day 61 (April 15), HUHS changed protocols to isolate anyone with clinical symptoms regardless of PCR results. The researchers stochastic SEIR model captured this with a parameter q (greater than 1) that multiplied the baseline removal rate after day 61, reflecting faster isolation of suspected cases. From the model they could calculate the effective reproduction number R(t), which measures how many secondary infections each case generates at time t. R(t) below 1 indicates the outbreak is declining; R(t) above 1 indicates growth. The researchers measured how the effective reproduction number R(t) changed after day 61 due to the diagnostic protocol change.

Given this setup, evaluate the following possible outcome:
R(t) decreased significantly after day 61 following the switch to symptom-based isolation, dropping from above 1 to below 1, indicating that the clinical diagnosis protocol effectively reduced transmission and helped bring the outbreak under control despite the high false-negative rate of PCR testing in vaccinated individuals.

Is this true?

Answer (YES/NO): YES